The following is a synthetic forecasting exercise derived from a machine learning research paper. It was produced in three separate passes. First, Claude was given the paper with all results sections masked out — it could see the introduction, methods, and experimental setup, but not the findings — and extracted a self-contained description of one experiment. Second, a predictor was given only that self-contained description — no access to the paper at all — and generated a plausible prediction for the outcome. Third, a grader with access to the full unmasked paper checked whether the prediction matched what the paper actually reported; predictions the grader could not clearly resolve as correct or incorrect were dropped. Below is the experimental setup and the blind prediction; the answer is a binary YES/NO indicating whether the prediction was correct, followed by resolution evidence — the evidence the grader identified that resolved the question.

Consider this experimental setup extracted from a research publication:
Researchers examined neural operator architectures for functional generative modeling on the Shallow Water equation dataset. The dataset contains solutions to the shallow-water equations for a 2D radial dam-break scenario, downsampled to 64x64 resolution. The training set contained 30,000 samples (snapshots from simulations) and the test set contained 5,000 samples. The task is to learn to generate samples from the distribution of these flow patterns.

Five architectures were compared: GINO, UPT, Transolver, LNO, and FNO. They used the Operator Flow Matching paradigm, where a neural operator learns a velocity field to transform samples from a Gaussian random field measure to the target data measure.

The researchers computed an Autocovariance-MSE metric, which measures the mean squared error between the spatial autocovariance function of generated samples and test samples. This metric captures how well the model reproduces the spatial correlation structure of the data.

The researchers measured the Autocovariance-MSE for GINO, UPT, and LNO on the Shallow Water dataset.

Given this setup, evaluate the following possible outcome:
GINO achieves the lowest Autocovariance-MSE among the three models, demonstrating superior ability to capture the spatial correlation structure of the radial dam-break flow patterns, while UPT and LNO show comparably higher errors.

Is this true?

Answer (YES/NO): NO